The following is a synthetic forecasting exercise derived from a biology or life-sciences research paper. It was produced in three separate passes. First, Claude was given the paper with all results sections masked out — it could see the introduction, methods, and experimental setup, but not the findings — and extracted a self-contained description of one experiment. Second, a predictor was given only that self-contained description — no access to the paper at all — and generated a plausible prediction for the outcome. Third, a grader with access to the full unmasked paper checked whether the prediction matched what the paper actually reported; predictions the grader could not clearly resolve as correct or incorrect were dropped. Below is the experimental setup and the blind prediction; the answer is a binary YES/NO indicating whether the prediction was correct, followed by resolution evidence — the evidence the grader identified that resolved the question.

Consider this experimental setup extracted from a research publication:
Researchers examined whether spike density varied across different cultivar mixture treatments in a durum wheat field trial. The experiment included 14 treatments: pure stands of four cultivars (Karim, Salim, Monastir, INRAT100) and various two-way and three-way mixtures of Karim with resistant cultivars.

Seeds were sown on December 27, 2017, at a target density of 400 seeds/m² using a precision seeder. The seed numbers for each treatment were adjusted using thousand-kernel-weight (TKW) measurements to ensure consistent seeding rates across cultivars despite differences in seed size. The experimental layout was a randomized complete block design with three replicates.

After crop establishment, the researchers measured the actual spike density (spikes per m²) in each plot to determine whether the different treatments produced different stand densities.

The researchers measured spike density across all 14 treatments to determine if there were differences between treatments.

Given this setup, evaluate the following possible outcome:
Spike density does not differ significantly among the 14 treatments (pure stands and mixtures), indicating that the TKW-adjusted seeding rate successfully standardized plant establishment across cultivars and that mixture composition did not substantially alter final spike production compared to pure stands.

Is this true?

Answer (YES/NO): YES